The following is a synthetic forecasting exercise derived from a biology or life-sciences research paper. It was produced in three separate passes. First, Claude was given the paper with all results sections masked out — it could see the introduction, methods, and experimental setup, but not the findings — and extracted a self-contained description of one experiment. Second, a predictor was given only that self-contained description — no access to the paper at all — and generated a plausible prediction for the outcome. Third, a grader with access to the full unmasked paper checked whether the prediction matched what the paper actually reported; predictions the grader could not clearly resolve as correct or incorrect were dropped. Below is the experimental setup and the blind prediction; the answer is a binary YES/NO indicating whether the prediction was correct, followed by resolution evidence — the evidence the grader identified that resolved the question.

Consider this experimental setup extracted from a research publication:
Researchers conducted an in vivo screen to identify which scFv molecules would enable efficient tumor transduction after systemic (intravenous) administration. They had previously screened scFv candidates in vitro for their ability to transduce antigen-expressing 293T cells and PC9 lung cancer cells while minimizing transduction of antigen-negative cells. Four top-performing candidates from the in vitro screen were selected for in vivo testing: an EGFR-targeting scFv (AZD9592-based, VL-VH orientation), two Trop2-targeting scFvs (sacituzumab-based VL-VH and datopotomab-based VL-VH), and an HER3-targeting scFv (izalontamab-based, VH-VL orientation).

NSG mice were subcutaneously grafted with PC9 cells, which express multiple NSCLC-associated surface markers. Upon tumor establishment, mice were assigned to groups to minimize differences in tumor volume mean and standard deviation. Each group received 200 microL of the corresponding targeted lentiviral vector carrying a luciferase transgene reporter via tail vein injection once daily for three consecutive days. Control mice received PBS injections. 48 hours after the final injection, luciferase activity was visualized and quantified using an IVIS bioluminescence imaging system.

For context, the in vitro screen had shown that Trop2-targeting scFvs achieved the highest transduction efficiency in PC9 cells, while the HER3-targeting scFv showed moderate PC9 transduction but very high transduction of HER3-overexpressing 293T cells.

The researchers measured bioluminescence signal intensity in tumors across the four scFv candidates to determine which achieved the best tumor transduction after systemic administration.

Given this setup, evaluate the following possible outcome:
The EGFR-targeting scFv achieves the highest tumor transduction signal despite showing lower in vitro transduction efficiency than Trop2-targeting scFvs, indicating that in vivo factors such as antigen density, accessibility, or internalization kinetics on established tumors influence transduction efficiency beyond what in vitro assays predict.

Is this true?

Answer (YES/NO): NO